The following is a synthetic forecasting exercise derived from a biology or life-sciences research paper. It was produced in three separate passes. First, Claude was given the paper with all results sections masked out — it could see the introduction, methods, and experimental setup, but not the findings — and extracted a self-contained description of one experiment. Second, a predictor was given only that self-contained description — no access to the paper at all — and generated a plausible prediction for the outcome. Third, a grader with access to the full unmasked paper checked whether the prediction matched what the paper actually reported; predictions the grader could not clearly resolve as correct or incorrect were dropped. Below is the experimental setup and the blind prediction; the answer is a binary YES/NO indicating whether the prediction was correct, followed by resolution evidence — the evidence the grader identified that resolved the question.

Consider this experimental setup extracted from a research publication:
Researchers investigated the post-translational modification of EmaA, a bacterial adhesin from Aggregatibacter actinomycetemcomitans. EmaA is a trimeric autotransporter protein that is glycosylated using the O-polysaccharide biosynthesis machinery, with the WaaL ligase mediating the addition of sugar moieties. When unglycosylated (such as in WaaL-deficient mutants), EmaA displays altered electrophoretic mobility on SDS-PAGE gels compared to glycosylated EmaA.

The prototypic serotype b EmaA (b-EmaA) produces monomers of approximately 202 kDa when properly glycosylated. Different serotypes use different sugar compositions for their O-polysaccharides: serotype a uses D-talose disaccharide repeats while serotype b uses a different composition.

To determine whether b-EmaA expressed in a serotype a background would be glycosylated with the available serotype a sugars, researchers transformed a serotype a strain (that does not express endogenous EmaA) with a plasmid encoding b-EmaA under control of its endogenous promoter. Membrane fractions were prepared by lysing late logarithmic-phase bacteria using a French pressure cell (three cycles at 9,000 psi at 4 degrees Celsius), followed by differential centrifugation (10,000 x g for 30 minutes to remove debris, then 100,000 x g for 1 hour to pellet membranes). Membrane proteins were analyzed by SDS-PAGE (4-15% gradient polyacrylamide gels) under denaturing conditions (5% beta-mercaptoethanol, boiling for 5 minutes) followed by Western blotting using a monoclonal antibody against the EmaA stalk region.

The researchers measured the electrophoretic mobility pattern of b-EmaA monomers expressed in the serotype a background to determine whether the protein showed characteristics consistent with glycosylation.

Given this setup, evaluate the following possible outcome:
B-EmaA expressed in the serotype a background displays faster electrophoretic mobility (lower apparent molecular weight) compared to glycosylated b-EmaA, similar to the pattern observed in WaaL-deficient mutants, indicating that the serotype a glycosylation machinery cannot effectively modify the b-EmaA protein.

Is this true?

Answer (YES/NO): NO